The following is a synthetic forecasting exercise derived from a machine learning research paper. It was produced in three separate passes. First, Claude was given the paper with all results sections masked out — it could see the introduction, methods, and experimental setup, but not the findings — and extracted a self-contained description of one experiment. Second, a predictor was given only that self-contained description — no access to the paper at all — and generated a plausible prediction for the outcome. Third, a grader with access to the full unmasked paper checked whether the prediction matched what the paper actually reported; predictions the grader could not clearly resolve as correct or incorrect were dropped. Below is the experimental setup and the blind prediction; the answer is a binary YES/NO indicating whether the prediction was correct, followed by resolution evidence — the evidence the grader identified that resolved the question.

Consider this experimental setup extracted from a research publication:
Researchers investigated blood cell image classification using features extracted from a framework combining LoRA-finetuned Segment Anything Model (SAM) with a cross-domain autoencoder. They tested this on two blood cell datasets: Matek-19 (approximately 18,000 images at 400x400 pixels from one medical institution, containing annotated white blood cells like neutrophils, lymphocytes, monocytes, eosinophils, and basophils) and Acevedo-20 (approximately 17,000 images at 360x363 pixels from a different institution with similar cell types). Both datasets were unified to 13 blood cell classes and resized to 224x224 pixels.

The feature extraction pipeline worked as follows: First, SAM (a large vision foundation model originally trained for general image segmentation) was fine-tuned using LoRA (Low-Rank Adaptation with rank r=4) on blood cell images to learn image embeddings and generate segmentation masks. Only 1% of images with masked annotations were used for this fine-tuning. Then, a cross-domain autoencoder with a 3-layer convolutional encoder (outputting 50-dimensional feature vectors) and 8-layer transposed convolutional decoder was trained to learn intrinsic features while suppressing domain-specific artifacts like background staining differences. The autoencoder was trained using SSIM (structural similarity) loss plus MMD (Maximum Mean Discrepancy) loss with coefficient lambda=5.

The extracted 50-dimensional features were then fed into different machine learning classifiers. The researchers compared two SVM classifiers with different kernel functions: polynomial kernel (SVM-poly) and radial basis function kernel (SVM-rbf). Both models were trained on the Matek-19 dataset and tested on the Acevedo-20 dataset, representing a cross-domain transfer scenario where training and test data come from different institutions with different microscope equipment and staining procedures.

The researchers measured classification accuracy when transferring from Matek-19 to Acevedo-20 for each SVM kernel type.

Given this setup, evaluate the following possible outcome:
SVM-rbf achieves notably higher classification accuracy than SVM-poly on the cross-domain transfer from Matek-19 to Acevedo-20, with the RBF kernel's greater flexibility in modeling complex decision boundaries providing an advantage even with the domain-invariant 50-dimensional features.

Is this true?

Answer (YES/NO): YES